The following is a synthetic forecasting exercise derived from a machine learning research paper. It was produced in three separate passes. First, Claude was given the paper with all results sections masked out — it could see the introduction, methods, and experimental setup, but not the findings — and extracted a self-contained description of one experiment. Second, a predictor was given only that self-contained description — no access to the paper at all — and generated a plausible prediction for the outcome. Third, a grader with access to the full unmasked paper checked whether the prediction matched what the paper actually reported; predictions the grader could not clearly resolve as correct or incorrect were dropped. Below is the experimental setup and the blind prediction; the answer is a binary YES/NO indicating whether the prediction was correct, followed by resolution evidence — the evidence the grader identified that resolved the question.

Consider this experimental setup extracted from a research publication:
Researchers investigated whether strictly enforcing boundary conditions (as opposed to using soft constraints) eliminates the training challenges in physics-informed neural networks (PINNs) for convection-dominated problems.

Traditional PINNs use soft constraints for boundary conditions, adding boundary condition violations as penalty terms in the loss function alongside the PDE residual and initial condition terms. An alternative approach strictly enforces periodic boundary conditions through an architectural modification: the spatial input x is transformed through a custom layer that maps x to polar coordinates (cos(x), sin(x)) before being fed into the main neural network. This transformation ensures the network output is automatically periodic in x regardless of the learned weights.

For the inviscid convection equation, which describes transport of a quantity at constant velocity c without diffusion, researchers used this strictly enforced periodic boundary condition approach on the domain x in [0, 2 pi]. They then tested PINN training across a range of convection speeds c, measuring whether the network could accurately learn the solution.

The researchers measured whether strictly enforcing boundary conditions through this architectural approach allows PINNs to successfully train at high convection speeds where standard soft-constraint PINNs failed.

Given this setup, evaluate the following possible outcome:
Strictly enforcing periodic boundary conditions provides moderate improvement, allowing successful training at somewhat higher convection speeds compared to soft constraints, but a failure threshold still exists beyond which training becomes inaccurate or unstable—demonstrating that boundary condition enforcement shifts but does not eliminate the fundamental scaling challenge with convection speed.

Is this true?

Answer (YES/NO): NO